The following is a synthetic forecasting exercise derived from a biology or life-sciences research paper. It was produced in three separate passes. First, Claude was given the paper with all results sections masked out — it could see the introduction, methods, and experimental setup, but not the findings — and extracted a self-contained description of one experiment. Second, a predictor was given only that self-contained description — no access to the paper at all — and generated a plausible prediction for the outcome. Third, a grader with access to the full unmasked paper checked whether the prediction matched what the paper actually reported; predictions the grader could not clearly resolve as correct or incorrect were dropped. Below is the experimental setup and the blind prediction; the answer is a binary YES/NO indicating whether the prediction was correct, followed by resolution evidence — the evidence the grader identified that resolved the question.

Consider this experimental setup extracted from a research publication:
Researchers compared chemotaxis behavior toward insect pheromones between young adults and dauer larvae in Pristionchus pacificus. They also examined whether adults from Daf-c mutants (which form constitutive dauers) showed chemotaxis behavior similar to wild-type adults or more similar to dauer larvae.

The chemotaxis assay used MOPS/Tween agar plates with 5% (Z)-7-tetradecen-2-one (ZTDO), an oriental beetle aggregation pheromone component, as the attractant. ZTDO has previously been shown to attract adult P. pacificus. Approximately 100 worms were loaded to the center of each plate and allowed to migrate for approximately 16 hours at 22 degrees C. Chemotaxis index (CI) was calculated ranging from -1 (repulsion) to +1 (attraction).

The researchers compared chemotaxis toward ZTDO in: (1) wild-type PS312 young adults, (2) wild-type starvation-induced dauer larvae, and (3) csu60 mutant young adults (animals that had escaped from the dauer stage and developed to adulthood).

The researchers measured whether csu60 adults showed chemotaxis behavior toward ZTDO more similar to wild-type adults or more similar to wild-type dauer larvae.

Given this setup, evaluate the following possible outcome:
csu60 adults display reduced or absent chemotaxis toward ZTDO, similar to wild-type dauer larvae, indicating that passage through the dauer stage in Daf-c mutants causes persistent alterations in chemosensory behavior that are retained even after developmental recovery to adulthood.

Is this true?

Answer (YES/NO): NO